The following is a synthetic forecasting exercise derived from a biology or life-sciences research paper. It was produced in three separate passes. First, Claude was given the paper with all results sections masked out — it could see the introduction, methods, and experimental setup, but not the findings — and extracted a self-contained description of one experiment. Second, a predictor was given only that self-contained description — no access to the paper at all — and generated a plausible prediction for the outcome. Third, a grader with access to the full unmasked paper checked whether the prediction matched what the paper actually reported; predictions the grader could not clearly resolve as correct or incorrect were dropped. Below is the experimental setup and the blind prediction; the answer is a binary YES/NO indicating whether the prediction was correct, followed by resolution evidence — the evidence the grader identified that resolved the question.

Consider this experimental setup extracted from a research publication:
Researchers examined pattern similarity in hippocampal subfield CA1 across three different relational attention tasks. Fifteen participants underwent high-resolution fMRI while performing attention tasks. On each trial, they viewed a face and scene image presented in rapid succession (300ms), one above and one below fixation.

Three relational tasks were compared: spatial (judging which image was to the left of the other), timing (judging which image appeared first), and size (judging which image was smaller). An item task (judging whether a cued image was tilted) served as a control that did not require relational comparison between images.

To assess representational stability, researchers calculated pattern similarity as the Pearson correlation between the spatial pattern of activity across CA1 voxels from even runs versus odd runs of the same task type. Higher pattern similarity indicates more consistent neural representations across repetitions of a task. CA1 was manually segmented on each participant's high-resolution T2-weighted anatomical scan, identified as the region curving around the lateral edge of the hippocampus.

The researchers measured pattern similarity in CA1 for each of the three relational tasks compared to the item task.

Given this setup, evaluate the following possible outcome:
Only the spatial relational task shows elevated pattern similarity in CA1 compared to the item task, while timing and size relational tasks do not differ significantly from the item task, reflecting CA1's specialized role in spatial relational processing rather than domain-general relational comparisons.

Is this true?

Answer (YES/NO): NO